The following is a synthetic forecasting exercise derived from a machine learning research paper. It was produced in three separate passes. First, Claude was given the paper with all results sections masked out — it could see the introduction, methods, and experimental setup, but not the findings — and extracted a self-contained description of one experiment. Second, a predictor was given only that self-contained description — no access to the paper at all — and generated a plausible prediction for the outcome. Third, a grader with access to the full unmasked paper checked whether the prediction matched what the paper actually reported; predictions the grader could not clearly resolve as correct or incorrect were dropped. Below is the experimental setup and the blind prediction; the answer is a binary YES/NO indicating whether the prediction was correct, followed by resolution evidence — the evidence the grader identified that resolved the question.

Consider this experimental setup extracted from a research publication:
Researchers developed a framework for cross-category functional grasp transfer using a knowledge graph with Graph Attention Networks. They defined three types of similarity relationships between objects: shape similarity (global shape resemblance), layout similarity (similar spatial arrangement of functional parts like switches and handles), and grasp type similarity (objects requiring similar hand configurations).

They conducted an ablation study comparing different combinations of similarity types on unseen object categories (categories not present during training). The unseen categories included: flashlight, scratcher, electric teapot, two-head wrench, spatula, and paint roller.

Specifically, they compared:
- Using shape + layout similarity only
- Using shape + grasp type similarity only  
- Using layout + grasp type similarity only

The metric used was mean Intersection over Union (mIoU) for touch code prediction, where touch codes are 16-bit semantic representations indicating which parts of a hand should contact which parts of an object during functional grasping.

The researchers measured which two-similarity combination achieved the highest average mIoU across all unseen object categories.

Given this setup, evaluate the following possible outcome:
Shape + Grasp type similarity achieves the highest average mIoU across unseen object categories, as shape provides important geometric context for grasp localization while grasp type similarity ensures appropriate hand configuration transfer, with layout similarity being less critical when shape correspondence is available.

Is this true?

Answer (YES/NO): NO